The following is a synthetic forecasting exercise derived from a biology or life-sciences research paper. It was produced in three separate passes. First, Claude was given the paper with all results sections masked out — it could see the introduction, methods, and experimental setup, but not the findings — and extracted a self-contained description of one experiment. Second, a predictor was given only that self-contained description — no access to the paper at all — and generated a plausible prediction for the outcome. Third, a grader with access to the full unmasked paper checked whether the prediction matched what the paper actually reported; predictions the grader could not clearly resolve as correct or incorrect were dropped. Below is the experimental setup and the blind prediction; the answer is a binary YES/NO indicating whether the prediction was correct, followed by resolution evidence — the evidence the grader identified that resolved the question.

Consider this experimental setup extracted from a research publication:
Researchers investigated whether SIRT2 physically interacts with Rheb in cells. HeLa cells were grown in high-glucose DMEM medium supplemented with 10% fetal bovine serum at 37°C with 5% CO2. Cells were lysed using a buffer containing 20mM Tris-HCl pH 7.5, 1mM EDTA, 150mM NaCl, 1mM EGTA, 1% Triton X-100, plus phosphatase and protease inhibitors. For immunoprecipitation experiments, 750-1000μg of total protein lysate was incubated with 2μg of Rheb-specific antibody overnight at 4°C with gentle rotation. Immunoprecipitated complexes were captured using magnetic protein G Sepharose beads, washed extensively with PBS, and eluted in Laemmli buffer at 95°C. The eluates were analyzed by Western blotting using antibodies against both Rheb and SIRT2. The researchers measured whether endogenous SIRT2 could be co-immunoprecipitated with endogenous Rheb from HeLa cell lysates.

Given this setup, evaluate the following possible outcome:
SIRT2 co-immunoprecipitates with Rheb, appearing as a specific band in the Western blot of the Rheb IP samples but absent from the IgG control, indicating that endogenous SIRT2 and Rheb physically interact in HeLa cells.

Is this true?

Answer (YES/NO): YES